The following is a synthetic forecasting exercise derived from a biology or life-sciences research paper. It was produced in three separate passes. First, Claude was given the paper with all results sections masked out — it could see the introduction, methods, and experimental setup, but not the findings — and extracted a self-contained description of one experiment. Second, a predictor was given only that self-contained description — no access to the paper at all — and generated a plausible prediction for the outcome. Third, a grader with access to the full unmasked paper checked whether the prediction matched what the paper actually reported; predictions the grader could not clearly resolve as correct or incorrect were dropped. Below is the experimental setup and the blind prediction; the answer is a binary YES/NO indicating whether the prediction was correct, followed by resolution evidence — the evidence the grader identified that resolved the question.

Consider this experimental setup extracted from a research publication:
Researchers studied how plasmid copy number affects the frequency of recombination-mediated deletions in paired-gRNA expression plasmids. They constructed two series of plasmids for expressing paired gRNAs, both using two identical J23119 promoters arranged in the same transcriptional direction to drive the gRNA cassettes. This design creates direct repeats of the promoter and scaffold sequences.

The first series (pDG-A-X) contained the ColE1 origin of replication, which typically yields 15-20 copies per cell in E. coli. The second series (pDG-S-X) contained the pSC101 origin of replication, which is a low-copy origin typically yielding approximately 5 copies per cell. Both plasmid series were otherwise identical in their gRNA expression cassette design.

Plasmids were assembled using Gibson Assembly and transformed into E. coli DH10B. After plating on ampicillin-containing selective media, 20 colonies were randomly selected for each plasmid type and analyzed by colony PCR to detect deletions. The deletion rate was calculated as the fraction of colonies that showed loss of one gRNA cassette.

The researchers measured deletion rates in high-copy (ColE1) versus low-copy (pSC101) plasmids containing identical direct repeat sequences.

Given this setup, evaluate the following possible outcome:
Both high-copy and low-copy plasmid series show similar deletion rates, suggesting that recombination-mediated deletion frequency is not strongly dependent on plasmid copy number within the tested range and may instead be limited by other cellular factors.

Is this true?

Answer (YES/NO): YES